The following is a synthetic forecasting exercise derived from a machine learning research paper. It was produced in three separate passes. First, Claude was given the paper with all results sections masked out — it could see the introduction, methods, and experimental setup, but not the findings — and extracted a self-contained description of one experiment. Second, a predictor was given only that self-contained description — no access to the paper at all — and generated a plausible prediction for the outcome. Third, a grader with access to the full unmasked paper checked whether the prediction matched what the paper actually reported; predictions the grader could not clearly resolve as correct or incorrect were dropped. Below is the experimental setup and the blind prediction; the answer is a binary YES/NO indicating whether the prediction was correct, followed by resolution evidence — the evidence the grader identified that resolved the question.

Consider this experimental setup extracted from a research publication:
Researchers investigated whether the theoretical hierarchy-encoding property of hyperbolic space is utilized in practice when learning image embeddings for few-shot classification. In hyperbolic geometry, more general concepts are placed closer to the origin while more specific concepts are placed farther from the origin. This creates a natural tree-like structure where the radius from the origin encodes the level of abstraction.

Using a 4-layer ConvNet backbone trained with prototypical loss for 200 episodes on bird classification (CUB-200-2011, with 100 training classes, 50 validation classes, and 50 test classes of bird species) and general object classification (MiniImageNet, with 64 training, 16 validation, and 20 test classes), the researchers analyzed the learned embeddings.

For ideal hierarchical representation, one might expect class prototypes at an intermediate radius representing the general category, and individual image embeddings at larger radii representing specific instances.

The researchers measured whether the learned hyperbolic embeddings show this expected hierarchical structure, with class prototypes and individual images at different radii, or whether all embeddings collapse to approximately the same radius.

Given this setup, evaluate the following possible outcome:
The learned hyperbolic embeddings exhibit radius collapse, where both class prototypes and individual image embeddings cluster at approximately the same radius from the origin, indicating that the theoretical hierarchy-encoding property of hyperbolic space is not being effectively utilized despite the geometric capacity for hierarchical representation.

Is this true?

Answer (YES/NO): YES